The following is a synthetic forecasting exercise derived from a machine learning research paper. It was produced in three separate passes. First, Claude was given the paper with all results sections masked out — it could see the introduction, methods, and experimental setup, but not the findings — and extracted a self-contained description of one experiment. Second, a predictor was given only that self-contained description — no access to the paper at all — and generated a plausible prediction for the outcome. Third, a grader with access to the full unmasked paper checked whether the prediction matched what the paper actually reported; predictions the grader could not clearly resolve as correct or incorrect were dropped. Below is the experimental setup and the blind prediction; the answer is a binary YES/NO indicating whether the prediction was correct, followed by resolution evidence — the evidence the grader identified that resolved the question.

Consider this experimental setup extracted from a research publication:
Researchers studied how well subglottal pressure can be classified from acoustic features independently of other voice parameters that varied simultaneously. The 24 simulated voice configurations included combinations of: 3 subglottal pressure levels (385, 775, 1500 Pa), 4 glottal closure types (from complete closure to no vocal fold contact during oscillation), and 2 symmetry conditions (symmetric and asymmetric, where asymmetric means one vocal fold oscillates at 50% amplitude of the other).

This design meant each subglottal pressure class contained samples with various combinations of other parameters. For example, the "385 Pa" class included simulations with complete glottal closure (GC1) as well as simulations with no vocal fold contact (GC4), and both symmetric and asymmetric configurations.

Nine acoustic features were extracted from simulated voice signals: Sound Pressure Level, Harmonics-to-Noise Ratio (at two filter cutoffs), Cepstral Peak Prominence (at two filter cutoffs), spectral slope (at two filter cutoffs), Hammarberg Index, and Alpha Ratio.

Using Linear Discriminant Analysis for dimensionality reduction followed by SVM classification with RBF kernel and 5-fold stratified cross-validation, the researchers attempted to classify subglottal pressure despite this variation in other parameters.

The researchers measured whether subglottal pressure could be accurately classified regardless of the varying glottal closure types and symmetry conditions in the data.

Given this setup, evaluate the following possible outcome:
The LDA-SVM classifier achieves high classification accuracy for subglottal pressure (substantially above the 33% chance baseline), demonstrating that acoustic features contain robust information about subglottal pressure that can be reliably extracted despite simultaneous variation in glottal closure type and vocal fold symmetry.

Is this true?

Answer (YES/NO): YES